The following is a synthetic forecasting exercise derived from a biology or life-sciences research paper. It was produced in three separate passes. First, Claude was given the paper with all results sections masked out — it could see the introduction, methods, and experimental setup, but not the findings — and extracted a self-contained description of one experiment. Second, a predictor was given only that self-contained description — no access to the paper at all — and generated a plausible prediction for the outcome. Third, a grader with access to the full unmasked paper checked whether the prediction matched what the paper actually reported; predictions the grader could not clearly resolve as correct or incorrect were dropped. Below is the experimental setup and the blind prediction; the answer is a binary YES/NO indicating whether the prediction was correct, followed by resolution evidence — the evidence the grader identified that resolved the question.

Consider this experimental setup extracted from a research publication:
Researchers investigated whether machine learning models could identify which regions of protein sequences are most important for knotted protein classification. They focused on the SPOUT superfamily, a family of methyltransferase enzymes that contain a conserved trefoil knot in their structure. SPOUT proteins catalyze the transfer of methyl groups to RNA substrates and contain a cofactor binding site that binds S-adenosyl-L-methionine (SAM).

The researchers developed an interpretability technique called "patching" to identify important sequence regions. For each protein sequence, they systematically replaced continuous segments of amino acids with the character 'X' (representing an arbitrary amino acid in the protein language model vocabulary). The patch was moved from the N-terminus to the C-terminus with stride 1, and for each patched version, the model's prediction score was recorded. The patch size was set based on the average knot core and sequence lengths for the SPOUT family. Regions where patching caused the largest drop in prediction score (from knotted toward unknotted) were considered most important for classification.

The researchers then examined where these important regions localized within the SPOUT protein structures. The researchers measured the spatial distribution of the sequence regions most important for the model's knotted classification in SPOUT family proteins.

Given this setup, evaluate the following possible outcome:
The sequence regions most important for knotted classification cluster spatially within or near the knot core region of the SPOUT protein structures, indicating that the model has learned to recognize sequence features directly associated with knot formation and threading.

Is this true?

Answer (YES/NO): YES